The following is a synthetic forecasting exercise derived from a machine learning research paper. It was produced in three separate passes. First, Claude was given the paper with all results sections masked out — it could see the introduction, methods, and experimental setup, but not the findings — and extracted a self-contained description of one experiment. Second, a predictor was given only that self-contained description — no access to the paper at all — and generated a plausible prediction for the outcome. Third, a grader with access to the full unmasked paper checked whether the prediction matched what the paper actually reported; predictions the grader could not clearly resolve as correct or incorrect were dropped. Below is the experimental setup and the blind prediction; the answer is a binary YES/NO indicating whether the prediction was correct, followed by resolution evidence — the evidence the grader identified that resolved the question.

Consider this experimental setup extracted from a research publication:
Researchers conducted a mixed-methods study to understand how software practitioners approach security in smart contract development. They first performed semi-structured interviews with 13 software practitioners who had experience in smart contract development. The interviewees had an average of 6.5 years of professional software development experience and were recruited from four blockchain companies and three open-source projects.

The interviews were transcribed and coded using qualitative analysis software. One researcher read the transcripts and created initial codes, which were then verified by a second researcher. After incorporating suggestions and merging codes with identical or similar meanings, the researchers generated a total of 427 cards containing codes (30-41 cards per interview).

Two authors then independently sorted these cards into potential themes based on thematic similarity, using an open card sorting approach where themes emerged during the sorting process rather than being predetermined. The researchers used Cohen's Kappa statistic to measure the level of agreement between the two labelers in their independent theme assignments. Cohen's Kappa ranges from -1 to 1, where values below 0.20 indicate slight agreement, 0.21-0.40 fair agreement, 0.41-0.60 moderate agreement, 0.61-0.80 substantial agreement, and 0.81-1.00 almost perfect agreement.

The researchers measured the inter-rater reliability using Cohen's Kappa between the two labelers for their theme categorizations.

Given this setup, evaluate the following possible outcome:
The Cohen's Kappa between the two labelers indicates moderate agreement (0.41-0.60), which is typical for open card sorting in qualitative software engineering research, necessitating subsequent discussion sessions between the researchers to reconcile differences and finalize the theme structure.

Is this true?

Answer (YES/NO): NO